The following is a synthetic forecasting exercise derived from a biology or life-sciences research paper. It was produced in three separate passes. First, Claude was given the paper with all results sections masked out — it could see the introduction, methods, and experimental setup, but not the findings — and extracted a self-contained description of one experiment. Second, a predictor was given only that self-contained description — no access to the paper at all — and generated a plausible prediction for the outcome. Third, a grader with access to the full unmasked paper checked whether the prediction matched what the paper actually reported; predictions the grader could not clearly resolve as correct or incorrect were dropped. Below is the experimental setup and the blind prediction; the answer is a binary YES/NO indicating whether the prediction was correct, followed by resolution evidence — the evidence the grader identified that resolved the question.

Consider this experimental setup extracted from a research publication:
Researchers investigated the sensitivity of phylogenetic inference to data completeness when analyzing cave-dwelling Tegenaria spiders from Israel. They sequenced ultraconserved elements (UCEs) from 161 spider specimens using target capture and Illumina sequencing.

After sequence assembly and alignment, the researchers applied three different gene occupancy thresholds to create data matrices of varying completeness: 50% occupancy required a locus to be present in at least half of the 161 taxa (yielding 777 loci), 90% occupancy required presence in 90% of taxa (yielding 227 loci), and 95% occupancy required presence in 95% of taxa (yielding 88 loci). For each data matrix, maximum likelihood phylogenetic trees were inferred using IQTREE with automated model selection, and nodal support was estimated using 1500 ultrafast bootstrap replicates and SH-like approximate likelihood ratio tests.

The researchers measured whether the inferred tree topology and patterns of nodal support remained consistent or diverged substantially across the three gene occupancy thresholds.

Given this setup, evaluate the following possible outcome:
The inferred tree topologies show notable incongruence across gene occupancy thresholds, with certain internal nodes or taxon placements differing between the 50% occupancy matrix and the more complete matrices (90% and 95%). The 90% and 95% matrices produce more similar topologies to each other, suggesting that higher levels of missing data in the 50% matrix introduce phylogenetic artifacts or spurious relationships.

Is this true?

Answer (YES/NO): NO